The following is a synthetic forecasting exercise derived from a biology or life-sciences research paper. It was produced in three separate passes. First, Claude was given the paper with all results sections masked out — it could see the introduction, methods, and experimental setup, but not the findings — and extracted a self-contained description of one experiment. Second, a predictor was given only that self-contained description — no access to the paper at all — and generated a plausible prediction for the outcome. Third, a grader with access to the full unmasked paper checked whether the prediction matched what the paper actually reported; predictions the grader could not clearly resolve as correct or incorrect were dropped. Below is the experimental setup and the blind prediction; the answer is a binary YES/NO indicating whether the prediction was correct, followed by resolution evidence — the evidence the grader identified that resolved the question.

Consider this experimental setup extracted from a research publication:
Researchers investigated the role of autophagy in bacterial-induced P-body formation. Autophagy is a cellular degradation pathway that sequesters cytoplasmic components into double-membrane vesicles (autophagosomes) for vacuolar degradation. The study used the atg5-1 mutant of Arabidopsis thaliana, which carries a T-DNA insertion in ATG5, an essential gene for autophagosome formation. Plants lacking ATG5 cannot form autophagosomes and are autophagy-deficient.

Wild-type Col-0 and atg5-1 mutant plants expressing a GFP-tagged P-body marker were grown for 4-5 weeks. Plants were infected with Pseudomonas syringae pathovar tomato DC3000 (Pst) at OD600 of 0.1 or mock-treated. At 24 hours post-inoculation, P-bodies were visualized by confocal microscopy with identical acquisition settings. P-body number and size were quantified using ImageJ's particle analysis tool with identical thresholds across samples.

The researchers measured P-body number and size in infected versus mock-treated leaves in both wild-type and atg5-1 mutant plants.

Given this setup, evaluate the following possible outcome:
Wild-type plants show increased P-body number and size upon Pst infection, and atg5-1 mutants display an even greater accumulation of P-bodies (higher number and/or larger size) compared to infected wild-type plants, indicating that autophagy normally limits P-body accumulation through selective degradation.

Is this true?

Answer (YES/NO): YES